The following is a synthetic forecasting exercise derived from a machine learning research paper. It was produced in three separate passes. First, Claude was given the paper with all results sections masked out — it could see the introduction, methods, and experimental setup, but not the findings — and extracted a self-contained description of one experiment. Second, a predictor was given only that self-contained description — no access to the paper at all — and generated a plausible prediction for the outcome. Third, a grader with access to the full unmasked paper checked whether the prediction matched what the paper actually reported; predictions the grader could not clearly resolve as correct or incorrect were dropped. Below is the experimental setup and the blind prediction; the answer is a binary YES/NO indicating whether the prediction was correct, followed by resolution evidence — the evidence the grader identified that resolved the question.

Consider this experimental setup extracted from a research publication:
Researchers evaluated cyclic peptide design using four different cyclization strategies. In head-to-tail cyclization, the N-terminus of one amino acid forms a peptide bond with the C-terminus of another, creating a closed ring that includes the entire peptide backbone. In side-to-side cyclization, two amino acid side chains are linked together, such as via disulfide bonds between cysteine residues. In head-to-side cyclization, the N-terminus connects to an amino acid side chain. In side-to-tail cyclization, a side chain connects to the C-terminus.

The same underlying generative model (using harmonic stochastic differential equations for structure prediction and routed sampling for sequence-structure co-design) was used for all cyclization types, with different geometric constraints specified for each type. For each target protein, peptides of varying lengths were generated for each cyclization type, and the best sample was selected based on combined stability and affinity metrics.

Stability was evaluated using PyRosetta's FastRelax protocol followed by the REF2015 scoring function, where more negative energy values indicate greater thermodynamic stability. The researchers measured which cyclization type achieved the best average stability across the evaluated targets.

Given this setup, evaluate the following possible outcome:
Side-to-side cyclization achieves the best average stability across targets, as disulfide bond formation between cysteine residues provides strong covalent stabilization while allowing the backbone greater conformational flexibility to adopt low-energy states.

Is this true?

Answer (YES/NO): NO